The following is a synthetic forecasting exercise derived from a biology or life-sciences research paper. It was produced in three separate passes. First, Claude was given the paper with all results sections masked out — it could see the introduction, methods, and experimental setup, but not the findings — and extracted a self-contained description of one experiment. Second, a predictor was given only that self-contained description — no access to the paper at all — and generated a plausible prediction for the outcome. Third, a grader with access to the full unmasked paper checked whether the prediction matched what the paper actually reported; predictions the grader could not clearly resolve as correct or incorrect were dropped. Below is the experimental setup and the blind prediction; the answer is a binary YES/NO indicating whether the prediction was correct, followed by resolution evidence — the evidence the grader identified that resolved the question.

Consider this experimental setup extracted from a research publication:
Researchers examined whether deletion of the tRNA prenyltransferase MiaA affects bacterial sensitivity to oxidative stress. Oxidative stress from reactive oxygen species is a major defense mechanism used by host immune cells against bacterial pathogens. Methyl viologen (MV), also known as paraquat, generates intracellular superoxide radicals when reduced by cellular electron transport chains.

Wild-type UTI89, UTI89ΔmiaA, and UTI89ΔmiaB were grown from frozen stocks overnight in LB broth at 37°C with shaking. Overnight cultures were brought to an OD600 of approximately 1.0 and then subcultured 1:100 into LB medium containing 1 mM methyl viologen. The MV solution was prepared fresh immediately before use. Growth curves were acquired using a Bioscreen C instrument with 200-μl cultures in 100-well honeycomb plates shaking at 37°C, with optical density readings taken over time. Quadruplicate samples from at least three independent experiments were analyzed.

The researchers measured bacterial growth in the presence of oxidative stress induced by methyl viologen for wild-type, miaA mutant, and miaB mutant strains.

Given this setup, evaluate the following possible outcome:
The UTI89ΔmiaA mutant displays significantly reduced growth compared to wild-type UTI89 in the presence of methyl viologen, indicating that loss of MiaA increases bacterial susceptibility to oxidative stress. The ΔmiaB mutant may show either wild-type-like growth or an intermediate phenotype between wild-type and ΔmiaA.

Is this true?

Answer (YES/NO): YES